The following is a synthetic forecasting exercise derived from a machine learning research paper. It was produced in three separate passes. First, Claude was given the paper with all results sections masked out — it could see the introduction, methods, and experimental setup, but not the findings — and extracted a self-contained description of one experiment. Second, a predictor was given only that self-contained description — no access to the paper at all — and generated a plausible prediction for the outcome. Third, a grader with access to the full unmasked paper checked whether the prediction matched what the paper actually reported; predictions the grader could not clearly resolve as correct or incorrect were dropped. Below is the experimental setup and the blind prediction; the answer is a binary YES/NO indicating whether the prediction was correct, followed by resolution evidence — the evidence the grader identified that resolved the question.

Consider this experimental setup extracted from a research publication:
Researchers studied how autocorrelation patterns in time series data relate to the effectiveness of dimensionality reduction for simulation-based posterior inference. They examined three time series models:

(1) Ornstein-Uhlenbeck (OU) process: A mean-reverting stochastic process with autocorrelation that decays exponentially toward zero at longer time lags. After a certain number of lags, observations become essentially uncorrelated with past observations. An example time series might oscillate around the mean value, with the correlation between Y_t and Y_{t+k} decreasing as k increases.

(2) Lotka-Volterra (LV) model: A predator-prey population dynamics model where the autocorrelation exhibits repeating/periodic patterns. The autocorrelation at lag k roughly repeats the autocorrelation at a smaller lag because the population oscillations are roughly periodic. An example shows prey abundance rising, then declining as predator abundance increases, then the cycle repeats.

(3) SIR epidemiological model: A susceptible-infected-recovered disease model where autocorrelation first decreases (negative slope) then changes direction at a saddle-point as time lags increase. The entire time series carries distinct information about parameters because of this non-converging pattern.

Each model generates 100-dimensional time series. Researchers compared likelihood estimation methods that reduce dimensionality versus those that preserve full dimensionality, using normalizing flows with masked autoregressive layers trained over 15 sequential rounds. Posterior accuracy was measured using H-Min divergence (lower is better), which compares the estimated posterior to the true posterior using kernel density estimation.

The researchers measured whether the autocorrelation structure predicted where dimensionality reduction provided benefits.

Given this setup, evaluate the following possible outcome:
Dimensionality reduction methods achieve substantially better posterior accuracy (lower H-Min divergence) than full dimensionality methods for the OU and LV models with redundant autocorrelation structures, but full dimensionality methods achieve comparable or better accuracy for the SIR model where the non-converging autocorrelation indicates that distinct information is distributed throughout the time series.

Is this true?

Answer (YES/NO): YES